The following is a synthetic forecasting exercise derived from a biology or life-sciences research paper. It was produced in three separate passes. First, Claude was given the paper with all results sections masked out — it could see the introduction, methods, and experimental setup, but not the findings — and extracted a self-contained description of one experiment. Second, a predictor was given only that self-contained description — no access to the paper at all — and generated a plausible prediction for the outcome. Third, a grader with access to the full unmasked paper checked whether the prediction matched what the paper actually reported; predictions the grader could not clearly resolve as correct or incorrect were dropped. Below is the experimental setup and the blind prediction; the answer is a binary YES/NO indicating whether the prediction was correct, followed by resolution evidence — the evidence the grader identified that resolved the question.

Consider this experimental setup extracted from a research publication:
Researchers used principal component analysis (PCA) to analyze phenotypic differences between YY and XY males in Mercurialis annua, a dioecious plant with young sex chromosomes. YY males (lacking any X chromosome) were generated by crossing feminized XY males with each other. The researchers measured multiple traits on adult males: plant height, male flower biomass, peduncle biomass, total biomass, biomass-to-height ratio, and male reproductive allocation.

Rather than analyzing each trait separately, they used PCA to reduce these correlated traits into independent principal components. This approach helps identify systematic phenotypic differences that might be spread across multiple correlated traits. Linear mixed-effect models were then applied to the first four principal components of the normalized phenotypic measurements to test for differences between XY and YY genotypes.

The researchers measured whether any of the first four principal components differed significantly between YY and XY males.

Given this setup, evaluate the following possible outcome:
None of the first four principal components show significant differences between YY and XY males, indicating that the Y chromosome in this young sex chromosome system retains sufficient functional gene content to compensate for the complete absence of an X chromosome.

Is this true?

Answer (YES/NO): YES